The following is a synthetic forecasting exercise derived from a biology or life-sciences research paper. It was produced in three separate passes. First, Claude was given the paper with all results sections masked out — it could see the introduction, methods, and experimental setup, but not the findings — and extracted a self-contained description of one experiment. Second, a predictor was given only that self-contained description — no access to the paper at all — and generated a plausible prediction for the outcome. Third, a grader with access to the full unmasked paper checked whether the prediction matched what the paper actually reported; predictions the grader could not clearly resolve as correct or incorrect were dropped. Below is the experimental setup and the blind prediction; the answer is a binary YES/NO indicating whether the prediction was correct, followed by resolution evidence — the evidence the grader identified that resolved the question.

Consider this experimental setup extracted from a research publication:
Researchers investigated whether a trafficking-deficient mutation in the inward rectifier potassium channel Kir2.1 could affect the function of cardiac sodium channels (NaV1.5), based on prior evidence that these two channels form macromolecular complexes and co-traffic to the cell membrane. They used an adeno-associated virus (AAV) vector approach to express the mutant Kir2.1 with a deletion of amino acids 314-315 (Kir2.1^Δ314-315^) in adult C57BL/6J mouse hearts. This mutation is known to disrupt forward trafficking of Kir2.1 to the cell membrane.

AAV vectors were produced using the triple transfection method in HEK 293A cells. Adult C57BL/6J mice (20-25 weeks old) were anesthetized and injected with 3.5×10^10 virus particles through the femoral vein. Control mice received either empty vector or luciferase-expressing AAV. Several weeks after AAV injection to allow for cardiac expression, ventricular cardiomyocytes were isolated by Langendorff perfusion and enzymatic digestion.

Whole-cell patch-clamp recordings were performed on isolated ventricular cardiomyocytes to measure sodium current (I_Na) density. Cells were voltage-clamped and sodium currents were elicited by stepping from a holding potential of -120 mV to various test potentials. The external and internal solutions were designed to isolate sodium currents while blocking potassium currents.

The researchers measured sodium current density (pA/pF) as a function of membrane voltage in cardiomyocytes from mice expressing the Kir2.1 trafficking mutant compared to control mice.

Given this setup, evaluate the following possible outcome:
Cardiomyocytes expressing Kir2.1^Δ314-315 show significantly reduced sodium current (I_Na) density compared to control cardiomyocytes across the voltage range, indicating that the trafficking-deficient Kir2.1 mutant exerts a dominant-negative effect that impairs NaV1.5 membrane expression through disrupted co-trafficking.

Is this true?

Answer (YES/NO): YES